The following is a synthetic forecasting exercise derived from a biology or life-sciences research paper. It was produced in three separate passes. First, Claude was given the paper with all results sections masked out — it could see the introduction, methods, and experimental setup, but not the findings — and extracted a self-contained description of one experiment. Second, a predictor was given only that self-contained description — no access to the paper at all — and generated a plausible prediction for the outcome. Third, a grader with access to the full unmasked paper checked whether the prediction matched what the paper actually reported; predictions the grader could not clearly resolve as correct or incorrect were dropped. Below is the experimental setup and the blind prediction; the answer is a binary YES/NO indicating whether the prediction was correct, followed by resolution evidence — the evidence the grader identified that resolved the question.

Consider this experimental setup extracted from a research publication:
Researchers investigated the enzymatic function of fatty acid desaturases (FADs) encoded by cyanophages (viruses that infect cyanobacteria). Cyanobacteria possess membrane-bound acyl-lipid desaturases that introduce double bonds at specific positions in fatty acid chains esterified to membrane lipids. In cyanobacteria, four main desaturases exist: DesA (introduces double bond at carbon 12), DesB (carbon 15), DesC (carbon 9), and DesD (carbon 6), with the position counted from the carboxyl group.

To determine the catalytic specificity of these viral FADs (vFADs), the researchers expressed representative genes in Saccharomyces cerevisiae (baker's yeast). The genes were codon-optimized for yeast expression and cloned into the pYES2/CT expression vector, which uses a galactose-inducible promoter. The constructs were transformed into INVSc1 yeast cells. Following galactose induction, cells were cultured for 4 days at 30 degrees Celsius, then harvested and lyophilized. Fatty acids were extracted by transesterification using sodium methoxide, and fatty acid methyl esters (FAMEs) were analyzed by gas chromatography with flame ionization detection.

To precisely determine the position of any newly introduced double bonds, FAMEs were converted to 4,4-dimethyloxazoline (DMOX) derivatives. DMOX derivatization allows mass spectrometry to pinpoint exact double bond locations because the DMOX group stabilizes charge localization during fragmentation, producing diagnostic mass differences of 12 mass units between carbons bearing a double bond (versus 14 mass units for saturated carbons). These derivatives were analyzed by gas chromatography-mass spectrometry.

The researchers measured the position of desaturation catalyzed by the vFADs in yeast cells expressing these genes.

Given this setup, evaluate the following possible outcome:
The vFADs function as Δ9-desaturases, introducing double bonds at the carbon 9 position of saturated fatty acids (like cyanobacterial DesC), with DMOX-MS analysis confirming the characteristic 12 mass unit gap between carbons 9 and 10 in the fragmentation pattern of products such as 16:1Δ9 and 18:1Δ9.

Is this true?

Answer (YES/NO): NO